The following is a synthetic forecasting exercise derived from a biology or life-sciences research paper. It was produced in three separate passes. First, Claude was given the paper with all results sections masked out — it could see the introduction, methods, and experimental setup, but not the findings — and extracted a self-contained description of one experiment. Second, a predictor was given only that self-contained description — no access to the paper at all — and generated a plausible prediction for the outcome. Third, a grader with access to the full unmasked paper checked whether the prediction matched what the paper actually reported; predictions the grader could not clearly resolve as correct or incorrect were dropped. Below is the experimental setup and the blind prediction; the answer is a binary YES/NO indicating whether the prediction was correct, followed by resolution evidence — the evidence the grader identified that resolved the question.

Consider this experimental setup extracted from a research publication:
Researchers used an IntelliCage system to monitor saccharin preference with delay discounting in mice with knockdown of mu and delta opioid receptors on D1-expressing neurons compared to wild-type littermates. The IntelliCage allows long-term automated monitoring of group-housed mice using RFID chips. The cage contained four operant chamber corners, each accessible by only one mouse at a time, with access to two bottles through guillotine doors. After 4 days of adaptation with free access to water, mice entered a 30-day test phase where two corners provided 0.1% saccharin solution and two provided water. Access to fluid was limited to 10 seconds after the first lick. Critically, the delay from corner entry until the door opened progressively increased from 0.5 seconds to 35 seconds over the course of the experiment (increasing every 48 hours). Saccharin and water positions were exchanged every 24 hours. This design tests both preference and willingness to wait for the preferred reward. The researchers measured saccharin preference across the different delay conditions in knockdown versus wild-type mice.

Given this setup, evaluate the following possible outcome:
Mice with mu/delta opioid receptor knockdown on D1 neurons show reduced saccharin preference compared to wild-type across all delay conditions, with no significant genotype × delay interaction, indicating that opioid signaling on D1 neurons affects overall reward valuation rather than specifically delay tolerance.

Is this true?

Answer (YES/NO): NO